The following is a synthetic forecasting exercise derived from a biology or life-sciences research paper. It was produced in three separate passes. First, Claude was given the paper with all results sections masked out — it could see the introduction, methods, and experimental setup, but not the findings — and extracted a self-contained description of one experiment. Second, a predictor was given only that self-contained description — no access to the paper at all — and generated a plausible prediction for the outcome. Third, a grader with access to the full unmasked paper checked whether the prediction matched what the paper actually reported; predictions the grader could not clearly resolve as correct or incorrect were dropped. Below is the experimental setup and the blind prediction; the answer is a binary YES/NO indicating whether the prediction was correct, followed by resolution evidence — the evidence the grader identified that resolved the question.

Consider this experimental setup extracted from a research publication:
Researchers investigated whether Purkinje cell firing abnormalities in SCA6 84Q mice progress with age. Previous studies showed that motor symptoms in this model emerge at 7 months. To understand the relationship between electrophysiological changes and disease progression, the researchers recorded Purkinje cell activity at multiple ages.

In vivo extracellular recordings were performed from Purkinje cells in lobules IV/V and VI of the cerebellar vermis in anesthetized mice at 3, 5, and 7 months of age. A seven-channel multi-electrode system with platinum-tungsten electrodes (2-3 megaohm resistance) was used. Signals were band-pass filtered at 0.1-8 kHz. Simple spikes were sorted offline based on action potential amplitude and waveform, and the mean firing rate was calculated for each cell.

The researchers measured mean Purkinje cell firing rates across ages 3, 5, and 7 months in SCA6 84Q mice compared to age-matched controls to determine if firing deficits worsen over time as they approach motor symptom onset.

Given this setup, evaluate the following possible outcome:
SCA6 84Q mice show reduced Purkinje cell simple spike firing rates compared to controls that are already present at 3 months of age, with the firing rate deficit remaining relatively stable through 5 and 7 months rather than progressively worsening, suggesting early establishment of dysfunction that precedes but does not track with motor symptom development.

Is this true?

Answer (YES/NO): NO